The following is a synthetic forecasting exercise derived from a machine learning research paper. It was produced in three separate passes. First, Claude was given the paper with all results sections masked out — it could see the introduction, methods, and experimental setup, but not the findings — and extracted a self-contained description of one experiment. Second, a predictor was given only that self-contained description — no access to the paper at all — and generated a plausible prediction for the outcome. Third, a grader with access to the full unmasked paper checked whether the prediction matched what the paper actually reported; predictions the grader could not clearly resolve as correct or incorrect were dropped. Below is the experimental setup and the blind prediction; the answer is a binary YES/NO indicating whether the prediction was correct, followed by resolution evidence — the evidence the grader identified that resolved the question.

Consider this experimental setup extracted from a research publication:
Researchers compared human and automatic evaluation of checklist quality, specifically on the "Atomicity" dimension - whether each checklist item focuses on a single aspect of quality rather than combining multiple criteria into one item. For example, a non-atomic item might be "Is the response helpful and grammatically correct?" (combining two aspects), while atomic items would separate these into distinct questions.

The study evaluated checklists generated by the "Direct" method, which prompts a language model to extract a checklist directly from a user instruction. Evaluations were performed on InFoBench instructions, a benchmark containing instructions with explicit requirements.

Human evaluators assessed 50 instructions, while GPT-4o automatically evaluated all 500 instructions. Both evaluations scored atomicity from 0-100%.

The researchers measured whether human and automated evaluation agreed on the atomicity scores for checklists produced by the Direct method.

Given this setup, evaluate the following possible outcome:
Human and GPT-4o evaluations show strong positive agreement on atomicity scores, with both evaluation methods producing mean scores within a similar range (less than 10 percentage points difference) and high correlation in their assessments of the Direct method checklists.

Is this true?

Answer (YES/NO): NO